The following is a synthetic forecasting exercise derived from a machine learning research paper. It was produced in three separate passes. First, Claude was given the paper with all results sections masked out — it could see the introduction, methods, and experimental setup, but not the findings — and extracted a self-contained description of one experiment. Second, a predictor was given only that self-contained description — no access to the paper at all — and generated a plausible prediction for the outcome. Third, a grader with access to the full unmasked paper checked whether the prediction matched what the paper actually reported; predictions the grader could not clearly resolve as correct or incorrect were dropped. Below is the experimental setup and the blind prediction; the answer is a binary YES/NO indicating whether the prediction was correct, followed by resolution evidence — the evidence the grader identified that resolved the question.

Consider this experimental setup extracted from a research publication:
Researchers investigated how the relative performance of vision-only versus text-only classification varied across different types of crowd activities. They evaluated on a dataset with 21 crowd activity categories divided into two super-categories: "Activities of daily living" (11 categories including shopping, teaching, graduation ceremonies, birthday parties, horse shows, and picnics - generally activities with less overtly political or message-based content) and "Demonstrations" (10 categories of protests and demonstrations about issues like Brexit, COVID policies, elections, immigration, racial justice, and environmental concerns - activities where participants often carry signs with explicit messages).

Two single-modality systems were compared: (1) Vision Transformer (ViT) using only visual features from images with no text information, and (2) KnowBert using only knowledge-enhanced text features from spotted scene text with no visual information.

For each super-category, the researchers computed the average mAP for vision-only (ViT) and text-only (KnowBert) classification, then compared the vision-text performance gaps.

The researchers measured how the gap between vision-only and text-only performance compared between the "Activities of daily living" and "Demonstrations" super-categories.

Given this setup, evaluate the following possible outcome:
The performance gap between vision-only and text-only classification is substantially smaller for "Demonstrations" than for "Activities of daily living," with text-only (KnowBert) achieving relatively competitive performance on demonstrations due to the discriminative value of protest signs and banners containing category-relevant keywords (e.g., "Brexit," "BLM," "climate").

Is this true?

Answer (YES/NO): YES